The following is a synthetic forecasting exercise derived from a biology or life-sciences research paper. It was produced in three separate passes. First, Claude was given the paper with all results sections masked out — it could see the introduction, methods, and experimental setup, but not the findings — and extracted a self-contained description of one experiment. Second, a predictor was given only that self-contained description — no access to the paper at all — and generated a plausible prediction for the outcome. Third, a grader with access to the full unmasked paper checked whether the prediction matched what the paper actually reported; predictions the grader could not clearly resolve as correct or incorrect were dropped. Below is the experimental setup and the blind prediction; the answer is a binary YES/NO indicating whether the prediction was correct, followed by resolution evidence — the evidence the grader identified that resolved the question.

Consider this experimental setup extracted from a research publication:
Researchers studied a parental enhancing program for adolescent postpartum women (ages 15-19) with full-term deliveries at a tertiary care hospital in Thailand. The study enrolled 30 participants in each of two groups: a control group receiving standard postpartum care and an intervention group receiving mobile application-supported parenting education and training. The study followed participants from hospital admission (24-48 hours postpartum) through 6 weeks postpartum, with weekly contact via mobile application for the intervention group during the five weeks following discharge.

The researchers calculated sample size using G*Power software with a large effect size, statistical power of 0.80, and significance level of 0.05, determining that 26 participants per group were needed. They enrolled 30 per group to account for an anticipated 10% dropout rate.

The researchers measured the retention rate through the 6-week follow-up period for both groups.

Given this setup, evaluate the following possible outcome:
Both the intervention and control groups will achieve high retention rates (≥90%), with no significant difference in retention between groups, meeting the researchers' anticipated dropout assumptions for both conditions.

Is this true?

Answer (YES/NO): YES